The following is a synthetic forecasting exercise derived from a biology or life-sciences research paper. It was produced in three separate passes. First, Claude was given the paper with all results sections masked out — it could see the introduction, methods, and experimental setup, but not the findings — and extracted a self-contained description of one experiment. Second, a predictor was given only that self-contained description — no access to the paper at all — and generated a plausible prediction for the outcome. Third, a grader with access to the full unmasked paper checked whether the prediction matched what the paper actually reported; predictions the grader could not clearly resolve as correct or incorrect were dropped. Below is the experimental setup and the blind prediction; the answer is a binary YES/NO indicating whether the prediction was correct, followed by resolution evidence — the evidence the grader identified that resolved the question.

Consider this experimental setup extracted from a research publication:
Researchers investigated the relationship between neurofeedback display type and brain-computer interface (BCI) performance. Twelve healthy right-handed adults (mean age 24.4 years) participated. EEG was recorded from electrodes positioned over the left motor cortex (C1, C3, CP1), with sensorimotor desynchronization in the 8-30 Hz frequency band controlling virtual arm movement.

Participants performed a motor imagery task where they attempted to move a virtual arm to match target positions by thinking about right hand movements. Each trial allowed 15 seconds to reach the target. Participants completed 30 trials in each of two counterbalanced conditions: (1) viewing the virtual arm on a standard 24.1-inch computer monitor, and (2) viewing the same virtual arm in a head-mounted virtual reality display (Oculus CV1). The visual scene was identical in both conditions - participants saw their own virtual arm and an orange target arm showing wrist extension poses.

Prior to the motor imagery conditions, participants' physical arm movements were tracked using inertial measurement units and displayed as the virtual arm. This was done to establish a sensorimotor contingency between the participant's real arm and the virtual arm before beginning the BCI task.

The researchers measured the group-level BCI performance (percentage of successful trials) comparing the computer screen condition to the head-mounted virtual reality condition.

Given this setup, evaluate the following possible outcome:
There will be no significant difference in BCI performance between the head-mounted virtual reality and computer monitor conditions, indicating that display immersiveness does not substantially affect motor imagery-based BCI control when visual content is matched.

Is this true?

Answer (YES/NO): YES